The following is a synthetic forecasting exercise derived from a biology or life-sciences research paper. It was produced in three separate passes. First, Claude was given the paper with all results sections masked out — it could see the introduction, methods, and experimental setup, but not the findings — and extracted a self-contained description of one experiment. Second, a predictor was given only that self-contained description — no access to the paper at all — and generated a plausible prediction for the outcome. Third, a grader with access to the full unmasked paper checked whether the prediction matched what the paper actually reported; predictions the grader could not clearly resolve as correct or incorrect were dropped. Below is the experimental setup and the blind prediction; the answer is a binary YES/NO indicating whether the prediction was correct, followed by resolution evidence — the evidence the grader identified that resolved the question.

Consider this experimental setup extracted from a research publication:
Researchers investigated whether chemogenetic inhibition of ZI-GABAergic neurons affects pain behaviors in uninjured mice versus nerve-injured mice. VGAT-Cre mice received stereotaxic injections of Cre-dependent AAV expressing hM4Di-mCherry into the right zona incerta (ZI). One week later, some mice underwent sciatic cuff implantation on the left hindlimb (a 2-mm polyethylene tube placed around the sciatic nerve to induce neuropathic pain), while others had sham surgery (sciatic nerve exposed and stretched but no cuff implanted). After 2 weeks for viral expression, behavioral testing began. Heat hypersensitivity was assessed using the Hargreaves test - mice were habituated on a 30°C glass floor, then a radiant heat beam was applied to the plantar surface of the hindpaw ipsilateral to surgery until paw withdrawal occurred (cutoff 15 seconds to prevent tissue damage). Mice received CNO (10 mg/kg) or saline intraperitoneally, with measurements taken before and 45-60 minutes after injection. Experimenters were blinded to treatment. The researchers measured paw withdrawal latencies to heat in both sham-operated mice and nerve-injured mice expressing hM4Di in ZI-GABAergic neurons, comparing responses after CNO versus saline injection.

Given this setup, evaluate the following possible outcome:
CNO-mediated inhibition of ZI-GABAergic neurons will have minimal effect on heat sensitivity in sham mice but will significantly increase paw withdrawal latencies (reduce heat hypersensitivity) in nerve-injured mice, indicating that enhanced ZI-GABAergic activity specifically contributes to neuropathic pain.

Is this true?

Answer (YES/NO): NO